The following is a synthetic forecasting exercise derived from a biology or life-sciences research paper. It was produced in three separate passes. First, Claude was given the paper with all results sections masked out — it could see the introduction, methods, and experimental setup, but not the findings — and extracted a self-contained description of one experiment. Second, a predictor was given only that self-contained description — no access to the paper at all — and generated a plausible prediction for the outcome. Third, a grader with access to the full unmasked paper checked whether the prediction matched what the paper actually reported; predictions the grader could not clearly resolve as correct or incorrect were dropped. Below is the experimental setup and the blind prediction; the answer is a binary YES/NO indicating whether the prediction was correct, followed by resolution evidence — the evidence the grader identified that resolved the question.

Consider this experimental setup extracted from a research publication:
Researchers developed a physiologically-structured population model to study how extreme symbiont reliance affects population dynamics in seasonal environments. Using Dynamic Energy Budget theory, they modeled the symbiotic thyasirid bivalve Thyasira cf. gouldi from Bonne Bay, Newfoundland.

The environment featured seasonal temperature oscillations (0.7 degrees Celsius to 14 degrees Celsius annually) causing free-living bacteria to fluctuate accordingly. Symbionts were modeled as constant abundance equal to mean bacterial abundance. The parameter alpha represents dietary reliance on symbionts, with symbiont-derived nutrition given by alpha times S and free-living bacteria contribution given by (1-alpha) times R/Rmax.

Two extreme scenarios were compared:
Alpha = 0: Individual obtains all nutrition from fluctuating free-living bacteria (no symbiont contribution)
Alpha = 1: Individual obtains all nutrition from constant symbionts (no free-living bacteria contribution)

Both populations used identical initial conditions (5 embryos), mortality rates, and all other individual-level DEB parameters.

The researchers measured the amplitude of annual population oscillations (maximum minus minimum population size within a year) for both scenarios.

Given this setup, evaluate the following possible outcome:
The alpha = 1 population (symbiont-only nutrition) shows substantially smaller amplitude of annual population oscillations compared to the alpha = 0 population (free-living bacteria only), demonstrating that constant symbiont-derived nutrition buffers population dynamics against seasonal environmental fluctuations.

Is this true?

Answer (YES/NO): YES